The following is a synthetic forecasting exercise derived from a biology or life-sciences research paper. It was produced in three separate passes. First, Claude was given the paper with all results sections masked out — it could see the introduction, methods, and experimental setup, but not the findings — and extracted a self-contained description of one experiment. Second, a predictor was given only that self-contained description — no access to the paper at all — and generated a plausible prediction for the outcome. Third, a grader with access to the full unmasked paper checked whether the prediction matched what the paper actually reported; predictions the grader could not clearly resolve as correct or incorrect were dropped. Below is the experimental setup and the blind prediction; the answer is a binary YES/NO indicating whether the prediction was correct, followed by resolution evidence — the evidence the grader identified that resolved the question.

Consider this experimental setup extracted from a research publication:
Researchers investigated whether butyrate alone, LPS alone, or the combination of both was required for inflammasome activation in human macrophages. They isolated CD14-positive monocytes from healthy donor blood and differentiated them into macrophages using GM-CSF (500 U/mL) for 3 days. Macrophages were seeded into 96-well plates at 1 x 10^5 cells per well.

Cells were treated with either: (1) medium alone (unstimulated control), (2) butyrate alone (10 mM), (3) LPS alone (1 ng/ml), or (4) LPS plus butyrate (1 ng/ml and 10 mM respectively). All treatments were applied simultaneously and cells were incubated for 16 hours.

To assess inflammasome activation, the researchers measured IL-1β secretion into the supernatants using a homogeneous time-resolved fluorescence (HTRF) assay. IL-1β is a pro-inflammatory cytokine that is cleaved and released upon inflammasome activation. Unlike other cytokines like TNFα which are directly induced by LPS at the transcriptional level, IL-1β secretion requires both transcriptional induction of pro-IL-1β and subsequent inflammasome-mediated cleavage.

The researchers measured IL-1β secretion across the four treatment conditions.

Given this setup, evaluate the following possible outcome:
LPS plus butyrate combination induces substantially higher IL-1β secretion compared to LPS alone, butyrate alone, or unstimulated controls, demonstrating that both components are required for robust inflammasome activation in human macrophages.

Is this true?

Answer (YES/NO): YES